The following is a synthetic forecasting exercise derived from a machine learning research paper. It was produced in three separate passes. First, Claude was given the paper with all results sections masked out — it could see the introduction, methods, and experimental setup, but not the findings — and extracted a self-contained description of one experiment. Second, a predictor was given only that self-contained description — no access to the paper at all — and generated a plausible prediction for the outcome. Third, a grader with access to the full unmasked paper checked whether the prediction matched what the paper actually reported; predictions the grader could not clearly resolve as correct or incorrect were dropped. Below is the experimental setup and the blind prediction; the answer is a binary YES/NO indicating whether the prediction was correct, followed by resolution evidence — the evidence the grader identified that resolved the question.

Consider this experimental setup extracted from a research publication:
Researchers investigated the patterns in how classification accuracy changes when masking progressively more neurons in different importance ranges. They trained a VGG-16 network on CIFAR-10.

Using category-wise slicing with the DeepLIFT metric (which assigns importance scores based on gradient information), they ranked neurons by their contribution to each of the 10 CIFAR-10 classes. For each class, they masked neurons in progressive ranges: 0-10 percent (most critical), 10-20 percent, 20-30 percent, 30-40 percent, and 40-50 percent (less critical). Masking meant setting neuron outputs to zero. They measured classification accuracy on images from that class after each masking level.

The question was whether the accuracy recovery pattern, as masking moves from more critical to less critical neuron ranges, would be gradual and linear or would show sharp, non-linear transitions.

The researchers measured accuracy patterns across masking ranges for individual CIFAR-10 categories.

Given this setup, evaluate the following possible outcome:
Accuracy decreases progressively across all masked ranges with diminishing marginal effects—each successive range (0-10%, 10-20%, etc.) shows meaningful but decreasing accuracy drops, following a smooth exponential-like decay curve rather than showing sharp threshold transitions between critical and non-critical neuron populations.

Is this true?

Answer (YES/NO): NO